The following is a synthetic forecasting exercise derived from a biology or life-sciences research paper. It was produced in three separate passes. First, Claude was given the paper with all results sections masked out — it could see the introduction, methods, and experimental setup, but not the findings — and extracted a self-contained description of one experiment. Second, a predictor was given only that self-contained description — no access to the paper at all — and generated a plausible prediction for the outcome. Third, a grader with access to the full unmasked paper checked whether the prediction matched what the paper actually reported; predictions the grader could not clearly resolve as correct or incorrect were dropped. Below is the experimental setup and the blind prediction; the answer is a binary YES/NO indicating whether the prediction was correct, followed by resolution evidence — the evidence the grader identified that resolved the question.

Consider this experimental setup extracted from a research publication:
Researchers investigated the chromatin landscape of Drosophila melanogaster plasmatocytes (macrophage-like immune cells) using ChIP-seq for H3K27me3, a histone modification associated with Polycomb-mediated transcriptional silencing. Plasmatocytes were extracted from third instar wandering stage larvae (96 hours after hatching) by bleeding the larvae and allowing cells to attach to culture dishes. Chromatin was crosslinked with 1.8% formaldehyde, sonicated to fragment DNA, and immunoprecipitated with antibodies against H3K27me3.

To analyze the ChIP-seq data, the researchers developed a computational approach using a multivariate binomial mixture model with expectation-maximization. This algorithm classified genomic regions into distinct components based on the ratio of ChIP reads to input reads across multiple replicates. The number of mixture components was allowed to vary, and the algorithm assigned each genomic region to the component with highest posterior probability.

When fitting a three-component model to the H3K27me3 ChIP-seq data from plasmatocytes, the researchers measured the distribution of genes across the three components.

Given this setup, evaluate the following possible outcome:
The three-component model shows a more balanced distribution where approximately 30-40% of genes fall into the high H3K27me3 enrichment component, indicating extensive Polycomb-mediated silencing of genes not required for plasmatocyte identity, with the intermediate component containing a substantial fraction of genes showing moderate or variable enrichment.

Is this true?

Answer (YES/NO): NO